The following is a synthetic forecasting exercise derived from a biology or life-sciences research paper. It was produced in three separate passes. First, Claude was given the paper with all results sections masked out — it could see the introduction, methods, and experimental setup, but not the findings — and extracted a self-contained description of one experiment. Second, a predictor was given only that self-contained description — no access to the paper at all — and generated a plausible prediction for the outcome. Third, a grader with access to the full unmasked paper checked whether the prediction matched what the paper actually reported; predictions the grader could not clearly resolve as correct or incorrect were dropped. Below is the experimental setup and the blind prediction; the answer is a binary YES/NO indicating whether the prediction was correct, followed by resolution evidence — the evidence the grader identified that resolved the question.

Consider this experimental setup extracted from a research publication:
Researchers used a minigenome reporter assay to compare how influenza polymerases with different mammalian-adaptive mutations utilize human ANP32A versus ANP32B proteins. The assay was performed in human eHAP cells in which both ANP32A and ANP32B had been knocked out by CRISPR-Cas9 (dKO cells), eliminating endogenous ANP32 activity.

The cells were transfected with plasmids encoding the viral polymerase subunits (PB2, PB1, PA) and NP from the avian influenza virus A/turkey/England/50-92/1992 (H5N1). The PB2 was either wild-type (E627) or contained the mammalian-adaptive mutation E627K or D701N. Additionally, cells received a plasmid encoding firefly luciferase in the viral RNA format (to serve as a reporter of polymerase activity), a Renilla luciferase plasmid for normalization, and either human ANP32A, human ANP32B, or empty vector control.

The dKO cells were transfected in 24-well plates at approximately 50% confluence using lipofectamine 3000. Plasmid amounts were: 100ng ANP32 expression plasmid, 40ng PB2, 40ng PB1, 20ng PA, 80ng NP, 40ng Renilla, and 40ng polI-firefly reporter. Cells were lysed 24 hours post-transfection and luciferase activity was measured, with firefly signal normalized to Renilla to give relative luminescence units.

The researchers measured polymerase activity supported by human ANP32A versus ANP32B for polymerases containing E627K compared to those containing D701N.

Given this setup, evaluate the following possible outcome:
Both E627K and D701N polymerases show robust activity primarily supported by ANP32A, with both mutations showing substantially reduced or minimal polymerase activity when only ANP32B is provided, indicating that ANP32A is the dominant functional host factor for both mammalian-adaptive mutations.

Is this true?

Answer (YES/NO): NO